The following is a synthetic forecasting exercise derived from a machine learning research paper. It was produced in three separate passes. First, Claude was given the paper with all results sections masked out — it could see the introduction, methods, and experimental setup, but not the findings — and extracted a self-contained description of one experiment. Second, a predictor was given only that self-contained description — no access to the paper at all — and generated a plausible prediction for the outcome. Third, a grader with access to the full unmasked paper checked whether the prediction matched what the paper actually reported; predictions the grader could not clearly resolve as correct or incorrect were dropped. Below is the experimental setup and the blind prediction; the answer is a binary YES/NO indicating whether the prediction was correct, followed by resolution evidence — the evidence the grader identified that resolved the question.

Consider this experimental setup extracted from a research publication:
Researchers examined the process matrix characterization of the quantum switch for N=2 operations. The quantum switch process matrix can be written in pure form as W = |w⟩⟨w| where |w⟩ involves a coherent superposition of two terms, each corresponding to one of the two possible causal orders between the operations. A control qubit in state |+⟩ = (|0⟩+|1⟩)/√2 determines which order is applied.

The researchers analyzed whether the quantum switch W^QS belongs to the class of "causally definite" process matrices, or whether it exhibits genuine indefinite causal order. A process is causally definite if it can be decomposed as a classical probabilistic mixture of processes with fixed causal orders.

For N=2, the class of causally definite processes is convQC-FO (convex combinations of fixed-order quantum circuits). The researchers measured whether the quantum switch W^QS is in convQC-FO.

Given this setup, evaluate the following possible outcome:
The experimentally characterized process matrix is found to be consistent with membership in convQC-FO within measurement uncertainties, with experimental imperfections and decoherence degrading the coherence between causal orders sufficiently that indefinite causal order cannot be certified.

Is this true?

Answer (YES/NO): NO